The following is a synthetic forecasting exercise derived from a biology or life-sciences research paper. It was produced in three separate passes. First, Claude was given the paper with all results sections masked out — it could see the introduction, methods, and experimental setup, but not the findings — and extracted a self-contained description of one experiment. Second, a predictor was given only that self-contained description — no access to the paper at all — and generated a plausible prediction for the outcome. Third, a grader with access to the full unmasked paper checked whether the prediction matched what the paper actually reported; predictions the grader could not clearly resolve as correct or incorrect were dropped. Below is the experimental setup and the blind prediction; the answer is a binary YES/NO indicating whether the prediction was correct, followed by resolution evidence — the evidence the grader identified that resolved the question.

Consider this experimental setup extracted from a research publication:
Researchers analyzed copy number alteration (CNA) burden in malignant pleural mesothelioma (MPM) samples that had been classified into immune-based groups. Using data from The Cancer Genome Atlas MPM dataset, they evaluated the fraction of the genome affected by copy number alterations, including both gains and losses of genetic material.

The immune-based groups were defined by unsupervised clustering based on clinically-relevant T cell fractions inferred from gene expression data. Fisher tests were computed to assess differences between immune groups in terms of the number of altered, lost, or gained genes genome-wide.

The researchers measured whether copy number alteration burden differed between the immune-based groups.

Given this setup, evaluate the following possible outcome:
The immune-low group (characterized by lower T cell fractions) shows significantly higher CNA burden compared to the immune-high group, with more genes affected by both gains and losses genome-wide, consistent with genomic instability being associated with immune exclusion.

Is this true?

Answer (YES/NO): NO